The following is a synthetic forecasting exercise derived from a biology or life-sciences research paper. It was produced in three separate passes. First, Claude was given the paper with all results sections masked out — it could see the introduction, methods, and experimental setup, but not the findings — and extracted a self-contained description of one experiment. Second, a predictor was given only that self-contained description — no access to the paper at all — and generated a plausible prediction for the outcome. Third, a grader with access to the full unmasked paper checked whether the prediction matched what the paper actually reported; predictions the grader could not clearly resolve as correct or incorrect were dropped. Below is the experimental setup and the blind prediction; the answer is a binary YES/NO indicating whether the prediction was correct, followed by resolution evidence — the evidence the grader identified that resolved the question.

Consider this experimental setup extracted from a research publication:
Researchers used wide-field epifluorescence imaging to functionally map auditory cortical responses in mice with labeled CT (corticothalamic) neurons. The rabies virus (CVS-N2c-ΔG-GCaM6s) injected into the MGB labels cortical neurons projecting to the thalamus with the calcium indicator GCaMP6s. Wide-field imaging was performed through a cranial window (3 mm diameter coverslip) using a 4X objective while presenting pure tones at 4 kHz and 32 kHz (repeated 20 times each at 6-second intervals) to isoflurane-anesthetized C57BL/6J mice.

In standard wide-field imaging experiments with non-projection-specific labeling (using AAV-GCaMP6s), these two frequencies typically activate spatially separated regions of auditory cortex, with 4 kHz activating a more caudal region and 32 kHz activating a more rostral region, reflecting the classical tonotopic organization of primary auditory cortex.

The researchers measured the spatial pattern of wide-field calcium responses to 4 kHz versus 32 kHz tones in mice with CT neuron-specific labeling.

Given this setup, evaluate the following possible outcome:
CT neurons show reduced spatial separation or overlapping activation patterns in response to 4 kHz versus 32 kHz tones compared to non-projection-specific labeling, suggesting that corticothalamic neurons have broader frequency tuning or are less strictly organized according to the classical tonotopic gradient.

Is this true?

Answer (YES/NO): NO